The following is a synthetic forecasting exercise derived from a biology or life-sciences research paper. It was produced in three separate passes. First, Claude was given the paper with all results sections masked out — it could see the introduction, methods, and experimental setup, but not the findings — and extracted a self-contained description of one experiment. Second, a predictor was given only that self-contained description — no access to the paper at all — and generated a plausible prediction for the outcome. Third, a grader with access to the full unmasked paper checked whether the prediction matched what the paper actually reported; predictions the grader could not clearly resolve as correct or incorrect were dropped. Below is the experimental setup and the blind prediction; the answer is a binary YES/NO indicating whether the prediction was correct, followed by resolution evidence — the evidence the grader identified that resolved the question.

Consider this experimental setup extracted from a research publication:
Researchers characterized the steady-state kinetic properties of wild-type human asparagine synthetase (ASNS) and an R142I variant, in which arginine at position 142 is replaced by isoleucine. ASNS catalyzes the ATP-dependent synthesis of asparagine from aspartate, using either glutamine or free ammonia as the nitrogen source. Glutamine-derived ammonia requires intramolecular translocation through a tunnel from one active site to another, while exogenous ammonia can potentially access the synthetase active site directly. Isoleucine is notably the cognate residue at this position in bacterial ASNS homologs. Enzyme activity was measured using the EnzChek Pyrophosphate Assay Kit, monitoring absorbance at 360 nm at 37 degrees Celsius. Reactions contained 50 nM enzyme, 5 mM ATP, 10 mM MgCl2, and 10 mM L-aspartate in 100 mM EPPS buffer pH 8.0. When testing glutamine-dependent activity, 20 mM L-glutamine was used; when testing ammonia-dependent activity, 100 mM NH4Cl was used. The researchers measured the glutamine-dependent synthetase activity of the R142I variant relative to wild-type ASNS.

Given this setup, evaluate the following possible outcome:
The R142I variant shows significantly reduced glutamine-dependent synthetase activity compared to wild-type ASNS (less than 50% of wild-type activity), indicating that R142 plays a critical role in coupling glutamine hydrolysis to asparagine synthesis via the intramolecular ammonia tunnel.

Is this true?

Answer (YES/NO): YES